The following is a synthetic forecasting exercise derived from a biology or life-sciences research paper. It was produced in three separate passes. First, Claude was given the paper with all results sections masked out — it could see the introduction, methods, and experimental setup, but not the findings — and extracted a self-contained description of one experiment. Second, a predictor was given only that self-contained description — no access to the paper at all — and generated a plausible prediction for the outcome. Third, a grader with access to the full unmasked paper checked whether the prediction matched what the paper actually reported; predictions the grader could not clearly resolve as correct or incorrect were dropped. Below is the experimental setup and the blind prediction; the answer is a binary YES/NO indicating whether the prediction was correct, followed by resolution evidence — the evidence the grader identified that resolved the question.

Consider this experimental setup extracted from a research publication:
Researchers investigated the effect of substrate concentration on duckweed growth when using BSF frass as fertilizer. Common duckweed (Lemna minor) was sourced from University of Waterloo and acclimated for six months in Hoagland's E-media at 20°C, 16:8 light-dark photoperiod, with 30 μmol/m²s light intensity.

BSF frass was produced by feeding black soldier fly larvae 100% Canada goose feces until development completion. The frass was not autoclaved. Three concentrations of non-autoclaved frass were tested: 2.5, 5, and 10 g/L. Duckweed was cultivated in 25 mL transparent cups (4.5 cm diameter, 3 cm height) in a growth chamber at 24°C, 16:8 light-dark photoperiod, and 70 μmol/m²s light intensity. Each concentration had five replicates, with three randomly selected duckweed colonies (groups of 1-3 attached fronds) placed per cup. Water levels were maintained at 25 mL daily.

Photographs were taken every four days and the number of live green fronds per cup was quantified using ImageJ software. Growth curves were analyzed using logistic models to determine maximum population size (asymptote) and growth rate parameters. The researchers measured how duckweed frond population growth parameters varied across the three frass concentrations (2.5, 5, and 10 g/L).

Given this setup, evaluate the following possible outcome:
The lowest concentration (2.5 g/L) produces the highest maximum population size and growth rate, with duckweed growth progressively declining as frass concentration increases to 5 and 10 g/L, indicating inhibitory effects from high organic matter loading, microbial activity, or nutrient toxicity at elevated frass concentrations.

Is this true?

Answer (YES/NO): NO